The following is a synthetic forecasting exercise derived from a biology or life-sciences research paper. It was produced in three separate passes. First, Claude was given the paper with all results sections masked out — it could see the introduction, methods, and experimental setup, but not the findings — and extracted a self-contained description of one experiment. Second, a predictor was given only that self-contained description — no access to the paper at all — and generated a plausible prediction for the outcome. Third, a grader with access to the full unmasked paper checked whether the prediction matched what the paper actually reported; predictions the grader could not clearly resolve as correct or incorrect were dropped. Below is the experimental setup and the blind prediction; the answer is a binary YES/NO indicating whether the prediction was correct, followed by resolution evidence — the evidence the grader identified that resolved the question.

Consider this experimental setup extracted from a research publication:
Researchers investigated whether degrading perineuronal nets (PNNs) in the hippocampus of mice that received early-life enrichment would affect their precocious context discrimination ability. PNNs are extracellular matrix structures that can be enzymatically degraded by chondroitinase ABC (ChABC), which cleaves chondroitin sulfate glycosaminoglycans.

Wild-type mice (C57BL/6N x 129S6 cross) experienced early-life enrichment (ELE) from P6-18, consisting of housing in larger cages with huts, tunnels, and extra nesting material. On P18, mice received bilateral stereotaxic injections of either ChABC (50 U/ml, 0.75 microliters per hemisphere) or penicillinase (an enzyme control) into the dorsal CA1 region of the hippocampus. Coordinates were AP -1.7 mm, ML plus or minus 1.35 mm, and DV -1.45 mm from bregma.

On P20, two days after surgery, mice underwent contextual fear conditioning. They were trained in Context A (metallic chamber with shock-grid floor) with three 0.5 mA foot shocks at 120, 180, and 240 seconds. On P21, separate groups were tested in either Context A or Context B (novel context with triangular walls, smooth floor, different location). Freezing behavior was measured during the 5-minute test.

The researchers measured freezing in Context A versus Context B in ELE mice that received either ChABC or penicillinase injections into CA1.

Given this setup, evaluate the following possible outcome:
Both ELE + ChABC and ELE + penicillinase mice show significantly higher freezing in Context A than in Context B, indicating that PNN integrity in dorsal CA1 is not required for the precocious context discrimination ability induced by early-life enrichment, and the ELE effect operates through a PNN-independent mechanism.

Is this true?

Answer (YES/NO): NO